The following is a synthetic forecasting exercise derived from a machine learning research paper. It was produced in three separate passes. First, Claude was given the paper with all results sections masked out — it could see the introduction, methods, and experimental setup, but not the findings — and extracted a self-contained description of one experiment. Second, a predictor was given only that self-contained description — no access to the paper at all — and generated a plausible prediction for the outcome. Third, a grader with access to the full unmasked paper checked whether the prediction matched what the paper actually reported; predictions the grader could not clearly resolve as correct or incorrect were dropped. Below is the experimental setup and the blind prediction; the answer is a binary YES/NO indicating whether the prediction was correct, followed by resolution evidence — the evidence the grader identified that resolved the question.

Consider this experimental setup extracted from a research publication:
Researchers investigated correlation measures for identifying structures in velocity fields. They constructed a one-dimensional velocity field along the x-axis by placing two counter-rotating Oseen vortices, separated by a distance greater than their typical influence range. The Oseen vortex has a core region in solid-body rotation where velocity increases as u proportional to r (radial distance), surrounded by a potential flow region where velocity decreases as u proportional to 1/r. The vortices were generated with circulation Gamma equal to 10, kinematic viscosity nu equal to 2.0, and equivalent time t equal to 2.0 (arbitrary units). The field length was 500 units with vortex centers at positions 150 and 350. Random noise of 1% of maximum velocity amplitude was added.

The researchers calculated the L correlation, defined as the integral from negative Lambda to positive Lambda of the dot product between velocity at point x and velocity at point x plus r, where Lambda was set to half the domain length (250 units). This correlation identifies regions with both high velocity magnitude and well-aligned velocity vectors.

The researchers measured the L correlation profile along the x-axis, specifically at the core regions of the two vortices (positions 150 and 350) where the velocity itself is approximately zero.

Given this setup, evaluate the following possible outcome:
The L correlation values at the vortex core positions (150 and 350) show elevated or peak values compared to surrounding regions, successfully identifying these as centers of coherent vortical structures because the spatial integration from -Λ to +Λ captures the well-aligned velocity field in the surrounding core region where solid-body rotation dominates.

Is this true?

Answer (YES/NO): NO